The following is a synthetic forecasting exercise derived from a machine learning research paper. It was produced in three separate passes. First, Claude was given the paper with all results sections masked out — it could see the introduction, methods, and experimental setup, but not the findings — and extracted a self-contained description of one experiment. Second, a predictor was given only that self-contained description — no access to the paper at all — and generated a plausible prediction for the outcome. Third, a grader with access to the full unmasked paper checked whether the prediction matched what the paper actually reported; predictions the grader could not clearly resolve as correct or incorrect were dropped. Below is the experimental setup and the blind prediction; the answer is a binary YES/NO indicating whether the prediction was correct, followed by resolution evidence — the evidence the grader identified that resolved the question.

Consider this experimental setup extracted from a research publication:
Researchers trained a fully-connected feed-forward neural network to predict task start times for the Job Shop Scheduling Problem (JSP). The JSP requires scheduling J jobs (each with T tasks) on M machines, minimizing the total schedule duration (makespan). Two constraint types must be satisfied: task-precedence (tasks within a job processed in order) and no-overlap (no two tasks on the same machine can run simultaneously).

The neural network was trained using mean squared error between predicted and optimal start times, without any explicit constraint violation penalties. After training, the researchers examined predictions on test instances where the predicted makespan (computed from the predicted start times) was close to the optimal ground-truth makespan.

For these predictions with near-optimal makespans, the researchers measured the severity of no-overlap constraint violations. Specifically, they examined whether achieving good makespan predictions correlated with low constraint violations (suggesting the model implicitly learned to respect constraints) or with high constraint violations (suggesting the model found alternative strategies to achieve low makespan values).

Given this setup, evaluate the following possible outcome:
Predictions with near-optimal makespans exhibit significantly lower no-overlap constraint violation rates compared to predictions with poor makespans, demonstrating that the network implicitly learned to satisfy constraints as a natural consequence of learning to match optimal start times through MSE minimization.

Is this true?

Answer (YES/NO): NO